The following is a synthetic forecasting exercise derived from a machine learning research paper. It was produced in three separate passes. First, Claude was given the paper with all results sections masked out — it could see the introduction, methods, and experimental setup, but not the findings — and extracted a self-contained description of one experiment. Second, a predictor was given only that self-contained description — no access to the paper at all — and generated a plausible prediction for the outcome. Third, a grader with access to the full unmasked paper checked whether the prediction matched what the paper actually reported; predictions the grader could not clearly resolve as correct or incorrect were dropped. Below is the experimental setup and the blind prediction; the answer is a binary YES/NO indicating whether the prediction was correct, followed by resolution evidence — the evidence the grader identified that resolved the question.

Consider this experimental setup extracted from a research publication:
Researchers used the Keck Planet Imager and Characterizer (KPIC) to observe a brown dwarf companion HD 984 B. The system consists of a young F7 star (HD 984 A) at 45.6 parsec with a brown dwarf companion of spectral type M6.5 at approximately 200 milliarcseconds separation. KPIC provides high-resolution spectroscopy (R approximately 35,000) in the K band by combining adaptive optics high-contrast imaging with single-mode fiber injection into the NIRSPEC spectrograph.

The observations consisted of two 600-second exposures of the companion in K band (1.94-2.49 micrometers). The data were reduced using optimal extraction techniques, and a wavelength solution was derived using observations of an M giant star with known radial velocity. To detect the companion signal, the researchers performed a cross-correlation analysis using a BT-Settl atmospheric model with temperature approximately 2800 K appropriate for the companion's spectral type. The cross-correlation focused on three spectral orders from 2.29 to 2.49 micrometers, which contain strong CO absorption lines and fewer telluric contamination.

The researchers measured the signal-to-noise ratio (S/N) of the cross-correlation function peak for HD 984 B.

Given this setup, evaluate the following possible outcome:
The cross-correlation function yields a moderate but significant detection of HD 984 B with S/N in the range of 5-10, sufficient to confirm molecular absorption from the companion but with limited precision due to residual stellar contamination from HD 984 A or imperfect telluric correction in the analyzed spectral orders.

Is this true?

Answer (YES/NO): NO